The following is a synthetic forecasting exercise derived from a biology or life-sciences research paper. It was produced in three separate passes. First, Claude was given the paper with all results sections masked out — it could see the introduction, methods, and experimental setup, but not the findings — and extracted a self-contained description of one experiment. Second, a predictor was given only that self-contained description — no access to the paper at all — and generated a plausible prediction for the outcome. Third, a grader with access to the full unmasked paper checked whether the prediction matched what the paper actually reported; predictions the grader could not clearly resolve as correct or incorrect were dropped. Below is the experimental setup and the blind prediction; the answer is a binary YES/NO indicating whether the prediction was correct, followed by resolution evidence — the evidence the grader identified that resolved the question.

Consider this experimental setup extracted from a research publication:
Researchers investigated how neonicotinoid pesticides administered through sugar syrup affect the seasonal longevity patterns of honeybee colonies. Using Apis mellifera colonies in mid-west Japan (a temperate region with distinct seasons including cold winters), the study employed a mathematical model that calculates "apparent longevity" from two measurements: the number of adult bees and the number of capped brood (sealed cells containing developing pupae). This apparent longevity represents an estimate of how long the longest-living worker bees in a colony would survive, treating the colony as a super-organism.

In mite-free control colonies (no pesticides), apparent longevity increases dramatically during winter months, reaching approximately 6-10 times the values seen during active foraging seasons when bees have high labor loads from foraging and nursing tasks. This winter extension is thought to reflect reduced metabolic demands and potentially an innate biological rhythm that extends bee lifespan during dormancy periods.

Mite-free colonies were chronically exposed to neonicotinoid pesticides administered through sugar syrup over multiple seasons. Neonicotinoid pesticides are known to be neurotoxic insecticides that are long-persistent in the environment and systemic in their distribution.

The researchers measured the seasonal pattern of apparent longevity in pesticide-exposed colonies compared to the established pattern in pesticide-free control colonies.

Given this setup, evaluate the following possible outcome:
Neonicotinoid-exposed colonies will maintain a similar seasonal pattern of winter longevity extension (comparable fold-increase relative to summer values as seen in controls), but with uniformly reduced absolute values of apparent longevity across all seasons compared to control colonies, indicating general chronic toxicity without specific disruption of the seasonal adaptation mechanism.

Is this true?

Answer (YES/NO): NO